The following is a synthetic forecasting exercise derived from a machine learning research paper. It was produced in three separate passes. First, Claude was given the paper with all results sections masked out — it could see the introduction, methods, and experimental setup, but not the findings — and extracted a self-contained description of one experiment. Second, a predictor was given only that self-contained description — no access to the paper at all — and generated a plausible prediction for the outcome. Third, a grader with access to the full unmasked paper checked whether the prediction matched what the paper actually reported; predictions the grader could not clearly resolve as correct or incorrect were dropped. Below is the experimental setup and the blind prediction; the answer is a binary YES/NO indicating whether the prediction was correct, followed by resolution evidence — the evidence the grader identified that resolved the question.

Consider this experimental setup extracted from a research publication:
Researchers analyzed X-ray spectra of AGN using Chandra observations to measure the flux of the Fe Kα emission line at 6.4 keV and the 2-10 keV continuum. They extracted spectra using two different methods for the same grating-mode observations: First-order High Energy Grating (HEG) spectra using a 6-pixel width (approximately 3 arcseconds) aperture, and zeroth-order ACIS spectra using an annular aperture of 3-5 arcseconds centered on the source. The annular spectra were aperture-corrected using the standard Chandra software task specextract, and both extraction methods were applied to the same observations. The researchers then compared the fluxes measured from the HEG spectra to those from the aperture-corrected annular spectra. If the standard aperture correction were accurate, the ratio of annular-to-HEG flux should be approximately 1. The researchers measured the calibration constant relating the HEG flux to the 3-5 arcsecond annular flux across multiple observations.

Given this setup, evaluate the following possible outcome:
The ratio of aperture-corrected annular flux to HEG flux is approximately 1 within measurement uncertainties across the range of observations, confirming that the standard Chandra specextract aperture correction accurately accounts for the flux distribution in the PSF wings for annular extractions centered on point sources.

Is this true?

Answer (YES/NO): NO